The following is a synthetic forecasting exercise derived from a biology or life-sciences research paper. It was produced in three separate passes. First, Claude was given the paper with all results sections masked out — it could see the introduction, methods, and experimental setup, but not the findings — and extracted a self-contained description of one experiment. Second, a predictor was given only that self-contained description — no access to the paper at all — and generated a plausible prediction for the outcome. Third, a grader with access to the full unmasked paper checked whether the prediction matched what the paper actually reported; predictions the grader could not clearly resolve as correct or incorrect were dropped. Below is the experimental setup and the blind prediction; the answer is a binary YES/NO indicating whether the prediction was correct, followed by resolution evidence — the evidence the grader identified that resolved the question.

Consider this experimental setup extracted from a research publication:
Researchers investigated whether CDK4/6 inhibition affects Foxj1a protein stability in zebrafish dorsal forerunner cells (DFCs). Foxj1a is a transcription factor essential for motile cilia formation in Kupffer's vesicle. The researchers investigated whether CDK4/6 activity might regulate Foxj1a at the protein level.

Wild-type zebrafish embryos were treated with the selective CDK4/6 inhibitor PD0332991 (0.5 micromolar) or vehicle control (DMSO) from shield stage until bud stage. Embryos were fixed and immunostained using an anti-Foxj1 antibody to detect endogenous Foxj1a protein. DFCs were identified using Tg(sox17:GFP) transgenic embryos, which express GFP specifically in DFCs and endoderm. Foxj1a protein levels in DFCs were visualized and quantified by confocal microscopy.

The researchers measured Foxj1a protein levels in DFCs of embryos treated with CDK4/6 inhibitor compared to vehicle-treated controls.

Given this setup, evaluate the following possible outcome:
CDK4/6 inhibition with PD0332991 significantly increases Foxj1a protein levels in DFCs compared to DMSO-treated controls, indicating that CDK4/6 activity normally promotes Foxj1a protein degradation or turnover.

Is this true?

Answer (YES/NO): NO